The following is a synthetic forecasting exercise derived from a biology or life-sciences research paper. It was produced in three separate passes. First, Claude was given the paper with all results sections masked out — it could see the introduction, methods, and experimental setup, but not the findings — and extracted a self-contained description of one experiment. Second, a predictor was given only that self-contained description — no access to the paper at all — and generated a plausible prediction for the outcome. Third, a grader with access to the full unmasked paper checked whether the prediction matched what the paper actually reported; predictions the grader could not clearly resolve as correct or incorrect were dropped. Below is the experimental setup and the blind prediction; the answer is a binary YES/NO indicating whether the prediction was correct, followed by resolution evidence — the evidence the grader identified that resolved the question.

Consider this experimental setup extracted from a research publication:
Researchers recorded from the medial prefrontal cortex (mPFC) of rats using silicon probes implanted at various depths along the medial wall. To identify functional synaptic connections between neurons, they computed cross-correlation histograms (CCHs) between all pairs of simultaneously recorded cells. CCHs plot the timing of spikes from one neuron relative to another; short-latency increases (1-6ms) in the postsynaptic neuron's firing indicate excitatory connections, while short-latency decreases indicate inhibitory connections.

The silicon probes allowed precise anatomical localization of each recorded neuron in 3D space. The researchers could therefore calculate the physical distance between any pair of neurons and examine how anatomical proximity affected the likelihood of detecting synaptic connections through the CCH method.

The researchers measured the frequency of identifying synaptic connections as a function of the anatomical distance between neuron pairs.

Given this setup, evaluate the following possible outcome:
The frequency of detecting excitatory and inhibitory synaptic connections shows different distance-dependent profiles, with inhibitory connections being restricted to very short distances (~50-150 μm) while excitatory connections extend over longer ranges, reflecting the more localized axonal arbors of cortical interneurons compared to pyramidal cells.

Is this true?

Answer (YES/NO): NO